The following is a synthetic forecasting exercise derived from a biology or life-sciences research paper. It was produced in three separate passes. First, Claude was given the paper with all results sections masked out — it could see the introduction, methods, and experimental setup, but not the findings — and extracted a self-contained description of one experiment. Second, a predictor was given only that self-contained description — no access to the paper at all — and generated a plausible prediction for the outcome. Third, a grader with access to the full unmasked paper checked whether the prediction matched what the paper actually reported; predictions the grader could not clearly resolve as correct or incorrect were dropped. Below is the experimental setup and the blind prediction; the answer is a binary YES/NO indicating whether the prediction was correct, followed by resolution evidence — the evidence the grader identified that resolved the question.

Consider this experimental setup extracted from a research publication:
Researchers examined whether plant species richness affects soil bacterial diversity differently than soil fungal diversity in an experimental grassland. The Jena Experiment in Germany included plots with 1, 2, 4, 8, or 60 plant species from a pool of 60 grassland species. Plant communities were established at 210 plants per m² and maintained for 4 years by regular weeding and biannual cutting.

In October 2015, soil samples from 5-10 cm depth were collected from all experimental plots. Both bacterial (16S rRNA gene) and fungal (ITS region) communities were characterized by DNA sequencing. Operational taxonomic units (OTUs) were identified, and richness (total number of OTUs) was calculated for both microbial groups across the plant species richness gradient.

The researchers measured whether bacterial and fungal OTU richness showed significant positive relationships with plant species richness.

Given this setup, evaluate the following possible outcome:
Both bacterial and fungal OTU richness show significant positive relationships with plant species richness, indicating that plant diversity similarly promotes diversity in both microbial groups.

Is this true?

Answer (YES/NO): NO